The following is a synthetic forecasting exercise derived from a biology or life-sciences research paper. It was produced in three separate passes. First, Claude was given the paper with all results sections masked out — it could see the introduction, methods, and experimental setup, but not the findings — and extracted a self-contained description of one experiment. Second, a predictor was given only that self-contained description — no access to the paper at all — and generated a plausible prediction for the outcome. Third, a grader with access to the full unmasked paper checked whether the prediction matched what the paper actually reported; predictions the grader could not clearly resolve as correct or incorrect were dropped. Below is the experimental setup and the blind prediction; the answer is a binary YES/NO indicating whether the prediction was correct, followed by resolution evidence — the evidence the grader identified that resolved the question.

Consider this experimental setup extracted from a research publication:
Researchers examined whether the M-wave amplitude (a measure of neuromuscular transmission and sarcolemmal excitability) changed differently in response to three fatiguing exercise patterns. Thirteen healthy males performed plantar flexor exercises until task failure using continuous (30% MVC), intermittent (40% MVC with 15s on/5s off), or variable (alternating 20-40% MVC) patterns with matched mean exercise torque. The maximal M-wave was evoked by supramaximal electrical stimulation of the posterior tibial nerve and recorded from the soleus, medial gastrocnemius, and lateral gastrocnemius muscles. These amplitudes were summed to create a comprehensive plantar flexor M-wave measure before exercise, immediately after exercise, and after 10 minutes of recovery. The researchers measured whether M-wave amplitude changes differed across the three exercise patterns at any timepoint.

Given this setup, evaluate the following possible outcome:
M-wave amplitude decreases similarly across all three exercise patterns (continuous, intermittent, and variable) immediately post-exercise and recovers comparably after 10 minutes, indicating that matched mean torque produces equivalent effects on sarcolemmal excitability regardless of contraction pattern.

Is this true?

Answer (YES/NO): YES